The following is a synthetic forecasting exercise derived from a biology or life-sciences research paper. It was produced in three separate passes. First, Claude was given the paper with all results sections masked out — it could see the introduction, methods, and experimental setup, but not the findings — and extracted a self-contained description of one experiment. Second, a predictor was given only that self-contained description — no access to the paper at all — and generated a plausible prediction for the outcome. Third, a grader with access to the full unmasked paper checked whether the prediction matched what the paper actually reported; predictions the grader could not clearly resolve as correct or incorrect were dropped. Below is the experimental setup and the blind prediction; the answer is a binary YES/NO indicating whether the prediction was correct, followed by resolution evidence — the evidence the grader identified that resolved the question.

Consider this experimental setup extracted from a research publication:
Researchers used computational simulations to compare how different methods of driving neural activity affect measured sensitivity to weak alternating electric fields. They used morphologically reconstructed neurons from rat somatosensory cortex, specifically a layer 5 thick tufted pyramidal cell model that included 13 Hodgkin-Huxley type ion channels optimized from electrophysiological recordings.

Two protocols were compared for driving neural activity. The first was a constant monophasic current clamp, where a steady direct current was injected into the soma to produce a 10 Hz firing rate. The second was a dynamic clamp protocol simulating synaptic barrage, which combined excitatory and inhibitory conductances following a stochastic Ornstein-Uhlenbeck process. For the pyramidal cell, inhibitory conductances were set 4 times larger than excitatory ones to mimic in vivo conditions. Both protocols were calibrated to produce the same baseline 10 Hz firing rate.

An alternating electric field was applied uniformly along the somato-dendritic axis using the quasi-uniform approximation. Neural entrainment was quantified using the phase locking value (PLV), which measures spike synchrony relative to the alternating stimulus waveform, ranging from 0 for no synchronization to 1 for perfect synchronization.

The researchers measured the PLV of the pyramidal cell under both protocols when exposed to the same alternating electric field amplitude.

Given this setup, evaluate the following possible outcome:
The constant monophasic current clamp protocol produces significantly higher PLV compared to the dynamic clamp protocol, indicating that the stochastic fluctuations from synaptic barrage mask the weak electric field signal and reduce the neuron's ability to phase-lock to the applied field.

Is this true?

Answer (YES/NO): YES